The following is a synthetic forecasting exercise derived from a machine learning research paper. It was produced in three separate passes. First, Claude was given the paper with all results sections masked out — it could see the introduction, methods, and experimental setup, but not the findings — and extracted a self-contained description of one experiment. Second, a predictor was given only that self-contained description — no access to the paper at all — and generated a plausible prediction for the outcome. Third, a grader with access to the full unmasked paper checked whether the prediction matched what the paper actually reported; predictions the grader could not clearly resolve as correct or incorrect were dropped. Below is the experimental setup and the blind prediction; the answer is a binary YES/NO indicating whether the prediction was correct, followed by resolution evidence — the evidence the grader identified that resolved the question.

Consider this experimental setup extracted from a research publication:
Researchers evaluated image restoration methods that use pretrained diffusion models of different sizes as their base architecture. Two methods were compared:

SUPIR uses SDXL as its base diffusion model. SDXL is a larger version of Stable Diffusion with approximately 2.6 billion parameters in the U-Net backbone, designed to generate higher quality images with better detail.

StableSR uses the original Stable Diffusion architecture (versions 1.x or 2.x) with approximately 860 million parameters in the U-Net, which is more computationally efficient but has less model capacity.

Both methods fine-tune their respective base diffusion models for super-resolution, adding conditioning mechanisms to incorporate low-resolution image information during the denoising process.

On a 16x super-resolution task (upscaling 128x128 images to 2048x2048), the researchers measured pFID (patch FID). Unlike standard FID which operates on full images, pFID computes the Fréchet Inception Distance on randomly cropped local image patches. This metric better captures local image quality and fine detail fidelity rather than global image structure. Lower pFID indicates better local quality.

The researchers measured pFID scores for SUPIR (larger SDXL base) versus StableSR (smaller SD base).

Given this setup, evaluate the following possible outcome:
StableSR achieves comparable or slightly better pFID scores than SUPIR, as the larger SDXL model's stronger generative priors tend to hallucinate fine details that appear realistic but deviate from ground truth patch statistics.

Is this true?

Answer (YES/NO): NO